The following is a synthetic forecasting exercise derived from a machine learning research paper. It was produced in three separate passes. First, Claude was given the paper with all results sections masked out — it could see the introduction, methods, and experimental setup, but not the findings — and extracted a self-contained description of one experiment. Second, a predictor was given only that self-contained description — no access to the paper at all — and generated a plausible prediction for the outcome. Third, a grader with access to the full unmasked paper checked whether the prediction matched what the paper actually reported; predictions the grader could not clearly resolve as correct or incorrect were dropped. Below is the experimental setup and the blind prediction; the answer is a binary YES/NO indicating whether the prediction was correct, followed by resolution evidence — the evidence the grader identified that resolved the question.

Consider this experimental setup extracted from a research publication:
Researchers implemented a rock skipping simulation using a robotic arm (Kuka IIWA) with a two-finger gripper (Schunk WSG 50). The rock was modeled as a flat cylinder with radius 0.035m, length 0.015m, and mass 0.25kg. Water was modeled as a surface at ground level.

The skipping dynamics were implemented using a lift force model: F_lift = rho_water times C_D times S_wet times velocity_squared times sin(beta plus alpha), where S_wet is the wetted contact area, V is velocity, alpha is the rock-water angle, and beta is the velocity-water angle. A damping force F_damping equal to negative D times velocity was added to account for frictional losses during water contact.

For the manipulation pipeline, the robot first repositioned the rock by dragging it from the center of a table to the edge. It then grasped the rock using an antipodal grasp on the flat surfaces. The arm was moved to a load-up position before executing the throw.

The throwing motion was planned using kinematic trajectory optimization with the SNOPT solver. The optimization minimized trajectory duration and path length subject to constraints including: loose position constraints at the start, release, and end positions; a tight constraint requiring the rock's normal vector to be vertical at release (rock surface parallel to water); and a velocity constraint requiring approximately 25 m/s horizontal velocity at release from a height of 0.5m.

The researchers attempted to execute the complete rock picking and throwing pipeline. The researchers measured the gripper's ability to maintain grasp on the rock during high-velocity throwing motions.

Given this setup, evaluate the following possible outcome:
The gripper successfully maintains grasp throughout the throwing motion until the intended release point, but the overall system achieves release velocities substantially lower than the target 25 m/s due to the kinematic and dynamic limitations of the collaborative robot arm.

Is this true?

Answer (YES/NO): NO